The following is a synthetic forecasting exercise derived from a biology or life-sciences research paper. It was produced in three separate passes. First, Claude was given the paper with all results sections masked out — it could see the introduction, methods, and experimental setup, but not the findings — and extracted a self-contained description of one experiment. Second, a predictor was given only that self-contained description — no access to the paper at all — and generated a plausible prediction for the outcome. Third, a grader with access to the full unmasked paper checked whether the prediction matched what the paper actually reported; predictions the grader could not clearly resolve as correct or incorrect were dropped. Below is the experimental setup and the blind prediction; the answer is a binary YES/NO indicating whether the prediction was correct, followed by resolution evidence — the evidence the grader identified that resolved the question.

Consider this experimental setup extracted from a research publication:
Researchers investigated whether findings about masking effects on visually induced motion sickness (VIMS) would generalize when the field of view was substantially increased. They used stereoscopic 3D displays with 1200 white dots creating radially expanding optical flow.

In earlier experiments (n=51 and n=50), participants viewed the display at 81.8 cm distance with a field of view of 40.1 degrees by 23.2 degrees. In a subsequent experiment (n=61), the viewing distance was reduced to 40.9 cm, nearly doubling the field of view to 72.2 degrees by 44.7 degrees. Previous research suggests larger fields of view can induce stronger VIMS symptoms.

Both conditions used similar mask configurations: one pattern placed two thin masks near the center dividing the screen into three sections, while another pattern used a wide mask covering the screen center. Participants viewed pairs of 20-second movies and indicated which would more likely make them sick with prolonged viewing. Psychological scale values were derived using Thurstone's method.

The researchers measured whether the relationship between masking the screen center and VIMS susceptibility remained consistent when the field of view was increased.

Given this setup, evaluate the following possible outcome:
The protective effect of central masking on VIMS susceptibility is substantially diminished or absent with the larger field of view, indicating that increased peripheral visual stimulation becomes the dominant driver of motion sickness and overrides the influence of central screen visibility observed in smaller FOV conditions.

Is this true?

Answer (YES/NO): NO